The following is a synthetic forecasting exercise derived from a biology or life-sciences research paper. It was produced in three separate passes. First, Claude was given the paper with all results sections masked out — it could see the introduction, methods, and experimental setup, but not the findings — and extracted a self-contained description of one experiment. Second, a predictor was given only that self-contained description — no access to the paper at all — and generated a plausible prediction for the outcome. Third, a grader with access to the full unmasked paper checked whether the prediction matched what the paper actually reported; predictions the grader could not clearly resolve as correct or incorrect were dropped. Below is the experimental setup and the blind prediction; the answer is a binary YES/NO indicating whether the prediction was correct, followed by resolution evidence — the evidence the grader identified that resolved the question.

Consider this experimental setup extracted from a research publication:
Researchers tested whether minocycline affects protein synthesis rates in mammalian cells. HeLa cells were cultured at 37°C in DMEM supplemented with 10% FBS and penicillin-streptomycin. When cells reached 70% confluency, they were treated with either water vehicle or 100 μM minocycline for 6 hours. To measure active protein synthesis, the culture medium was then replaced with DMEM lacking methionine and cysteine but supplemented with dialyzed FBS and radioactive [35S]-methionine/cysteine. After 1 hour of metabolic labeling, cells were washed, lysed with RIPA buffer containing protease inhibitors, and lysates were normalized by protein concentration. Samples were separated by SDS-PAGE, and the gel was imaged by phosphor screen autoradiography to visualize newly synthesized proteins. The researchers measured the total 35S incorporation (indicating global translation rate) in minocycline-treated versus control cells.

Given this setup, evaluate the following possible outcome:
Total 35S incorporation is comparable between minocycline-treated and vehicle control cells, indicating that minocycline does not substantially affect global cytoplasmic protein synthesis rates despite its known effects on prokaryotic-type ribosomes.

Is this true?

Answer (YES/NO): NO